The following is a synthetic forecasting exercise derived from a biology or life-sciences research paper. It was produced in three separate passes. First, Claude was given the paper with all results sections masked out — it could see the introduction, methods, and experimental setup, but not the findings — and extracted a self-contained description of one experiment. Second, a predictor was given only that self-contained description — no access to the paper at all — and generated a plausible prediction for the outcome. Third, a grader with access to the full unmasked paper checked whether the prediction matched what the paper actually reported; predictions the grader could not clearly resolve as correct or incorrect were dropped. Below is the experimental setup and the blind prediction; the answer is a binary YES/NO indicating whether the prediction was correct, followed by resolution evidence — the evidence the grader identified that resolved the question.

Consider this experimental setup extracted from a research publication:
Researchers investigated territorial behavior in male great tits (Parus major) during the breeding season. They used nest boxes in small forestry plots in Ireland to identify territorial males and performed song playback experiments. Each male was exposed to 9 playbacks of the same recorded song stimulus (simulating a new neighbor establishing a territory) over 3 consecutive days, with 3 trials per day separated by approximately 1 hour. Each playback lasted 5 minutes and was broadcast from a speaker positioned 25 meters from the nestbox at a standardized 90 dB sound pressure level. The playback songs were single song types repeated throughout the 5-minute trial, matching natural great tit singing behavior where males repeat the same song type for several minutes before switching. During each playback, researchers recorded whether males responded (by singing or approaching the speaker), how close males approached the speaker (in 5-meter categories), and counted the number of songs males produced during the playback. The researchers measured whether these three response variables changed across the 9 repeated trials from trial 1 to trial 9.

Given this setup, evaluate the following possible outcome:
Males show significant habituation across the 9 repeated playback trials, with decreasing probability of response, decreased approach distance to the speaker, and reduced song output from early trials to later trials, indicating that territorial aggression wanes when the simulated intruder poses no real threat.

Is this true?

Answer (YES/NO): NO